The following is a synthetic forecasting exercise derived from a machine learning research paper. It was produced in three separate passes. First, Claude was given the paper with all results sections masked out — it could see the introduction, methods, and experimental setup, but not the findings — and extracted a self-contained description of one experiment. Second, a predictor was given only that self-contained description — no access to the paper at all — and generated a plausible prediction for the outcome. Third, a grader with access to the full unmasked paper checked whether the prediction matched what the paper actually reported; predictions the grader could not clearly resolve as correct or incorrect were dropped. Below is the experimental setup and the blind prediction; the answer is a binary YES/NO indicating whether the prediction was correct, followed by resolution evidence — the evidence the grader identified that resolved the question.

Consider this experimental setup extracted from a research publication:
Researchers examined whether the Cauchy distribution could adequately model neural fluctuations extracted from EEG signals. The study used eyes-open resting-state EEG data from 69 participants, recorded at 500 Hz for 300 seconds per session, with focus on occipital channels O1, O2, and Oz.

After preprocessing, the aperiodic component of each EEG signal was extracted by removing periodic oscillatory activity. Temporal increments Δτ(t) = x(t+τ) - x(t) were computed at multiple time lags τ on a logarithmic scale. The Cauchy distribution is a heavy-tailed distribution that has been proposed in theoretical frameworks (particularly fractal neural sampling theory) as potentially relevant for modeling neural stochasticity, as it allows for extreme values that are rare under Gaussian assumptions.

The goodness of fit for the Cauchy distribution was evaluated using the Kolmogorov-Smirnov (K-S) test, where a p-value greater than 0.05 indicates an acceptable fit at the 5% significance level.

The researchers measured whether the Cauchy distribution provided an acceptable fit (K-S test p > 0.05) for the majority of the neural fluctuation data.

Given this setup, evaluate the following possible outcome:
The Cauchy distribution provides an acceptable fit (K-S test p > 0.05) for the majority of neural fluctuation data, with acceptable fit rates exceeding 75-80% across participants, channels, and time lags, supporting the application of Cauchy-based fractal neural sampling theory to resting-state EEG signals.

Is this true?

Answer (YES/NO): NO